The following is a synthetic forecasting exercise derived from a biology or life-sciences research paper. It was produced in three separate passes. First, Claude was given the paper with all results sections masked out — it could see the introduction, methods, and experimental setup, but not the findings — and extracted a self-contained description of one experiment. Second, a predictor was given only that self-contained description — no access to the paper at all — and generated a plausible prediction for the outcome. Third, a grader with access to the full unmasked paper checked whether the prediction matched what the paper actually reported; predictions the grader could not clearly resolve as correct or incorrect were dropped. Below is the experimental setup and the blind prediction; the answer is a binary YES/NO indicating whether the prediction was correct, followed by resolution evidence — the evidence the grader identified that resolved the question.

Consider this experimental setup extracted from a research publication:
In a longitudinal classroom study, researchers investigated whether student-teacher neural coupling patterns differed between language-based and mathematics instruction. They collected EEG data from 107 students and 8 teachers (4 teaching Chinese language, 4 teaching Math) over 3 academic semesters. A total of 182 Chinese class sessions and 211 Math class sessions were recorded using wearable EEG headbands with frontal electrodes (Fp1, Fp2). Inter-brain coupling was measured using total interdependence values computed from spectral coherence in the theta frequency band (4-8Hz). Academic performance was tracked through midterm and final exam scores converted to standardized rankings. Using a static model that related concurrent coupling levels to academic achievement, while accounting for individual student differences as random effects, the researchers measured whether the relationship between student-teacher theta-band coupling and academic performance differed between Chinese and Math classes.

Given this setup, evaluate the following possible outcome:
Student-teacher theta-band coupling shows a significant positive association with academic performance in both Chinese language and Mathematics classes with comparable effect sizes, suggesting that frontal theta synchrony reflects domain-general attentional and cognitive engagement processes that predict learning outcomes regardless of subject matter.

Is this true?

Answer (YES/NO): NO